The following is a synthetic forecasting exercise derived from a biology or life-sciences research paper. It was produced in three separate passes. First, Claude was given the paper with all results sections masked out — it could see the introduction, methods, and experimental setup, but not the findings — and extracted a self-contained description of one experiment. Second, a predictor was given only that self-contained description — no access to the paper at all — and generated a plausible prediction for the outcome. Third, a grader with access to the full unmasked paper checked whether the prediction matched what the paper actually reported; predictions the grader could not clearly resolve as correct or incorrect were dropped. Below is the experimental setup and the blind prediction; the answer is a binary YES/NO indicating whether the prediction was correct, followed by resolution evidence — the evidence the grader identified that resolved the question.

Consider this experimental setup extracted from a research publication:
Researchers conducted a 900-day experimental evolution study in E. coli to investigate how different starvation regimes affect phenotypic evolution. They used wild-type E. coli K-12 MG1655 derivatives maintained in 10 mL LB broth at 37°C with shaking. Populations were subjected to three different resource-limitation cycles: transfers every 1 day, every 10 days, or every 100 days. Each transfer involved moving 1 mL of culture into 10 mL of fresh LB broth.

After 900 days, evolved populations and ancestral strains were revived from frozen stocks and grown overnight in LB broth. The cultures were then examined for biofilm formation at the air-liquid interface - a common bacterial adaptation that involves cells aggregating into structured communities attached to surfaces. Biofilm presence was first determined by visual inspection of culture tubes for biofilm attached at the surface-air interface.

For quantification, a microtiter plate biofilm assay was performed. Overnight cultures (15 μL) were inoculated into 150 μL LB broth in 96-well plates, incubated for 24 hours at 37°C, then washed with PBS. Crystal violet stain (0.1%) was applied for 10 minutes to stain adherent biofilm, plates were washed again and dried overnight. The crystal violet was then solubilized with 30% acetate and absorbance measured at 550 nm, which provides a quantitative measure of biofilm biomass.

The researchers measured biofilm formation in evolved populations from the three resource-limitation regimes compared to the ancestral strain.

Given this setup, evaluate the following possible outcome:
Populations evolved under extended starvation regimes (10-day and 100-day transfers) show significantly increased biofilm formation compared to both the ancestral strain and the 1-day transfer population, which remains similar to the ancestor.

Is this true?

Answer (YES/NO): NO